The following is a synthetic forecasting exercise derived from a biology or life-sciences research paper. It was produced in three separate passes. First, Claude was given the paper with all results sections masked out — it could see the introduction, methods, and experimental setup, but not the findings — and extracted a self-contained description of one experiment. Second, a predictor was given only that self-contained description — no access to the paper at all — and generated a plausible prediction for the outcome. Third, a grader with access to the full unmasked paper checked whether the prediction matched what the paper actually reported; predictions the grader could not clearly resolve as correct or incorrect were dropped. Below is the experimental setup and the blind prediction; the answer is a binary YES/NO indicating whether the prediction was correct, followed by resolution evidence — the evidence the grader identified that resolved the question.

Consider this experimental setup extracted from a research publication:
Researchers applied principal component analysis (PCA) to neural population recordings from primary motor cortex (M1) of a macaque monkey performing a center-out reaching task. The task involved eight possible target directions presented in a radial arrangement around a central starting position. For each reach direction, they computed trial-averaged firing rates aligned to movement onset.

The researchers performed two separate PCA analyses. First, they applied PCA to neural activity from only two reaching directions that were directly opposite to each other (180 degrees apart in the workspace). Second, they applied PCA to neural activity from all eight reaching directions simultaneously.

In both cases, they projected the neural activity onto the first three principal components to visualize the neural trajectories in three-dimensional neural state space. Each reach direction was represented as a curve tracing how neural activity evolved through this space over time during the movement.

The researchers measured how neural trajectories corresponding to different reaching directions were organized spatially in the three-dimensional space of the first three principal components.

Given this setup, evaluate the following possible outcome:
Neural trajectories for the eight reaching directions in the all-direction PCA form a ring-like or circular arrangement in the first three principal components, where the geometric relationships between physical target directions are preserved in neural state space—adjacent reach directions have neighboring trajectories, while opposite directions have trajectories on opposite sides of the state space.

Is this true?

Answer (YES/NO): YES